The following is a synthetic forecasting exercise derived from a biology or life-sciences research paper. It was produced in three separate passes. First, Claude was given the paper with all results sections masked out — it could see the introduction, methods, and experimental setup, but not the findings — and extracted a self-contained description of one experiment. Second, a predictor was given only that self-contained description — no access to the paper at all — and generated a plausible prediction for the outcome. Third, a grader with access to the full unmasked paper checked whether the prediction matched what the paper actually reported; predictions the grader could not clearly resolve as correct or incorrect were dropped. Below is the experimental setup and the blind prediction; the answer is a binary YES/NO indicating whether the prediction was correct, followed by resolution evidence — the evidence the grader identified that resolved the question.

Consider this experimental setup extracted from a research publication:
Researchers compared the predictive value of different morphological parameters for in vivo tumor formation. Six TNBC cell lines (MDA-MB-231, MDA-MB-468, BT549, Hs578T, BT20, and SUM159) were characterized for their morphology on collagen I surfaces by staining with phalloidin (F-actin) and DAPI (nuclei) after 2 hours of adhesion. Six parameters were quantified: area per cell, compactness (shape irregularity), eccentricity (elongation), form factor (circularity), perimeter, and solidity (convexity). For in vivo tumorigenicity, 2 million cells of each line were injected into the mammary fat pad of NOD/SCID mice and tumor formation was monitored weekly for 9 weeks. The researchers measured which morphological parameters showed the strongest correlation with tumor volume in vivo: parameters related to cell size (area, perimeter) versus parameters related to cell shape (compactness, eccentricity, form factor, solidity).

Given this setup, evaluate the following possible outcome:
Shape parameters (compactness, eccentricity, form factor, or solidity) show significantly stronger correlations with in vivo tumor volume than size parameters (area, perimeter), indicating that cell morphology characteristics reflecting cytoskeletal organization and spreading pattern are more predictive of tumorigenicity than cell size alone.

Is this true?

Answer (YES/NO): YES